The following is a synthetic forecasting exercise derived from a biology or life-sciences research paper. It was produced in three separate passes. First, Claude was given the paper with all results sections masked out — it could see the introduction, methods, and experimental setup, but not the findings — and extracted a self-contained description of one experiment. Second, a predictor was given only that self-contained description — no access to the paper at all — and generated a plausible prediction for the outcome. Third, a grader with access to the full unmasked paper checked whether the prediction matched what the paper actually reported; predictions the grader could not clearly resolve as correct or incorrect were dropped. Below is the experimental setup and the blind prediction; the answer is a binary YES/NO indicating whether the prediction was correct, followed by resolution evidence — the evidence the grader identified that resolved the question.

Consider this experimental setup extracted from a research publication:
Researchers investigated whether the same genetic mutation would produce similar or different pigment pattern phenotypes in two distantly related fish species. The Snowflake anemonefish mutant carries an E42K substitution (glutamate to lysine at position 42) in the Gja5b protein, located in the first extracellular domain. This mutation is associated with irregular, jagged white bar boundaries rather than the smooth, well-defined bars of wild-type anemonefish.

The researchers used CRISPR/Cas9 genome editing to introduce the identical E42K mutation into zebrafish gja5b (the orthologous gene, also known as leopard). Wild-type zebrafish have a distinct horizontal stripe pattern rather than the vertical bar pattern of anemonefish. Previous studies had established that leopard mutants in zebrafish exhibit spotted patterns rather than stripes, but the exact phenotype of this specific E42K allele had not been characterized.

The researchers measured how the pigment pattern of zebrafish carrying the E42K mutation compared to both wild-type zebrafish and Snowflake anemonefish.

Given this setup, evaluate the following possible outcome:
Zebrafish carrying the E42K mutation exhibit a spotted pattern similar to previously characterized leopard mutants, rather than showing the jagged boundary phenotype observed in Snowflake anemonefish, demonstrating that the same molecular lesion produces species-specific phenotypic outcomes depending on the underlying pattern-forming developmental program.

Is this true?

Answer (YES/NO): YES